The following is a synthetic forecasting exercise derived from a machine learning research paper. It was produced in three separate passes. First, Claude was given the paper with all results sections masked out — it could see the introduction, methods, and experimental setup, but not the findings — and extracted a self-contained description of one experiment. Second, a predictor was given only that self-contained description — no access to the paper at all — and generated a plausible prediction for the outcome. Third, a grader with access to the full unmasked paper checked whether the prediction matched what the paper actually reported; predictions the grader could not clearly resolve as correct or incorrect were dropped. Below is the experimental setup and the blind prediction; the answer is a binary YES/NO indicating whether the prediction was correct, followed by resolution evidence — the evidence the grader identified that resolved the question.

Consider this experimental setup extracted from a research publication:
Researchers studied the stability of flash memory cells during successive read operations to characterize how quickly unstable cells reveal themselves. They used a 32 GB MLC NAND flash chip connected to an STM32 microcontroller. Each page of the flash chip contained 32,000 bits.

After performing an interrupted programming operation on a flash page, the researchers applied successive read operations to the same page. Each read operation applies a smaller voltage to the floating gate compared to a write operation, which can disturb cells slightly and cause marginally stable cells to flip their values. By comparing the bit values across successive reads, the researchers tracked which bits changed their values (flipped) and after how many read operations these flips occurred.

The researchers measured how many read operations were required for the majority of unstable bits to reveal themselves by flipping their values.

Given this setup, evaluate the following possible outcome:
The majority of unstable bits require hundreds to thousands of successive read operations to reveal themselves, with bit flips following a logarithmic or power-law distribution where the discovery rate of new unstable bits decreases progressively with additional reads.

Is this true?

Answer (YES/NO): NO